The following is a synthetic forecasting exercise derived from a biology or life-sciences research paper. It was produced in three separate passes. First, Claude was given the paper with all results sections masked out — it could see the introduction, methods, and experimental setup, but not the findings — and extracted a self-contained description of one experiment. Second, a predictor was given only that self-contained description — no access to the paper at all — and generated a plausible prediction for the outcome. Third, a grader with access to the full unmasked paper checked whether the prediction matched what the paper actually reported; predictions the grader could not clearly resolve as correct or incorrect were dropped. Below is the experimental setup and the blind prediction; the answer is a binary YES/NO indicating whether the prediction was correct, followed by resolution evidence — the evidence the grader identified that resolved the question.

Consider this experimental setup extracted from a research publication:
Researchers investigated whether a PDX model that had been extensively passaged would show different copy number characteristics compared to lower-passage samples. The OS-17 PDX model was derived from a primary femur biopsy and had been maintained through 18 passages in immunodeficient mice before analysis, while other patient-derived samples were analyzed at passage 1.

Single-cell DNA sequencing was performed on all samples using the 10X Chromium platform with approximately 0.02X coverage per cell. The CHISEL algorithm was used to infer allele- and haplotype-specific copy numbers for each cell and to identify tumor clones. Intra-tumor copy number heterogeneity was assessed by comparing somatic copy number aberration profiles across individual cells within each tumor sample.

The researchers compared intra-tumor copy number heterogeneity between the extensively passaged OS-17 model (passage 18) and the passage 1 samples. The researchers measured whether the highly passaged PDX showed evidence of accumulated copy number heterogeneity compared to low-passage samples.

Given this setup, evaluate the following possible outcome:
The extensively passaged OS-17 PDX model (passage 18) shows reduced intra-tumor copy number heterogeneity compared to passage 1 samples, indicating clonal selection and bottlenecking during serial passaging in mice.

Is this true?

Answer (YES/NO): NO